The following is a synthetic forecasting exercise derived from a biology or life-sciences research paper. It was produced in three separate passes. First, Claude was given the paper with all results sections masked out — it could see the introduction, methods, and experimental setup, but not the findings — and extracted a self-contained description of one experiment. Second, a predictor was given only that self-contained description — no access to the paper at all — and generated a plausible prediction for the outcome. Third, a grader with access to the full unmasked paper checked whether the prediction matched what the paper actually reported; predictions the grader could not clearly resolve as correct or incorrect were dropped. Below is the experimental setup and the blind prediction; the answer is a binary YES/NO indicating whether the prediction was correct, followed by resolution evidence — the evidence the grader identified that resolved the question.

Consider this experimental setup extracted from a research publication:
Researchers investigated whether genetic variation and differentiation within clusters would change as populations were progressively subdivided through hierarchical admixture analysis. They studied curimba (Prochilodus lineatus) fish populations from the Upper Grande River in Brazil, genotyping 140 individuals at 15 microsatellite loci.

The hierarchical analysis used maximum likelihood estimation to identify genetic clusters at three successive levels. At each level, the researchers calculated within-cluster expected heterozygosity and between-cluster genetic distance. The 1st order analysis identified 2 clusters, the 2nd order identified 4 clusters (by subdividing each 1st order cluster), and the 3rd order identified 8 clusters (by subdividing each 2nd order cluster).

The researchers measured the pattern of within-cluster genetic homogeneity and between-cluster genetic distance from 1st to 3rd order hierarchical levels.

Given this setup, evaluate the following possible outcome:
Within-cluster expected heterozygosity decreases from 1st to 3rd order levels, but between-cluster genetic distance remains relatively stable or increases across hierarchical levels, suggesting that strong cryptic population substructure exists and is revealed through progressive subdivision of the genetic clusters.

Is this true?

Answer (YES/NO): YES